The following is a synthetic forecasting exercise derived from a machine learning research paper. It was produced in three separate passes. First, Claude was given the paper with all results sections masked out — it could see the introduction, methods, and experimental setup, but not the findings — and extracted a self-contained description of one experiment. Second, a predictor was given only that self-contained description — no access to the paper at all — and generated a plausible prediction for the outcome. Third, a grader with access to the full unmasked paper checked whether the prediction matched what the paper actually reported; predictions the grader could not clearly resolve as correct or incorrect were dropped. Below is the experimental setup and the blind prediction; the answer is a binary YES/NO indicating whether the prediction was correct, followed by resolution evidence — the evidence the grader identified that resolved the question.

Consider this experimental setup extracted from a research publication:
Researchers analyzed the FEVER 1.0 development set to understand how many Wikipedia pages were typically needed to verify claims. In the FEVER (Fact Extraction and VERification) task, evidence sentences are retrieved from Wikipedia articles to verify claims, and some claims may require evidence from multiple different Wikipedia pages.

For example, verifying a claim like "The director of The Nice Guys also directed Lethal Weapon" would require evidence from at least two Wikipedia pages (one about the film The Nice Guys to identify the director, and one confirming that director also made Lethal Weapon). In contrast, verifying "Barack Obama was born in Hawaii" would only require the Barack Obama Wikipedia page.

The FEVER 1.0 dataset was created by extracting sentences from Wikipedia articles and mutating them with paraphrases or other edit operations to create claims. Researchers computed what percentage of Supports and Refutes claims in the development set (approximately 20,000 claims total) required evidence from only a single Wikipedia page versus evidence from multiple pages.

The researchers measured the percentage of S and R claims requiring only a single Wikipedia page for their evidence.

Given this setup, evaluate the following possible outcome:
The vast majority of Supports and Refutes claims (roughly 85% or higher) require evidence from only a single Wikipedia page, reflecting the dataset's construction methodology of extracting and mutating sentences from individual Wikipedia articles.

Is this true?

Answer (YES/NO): YES